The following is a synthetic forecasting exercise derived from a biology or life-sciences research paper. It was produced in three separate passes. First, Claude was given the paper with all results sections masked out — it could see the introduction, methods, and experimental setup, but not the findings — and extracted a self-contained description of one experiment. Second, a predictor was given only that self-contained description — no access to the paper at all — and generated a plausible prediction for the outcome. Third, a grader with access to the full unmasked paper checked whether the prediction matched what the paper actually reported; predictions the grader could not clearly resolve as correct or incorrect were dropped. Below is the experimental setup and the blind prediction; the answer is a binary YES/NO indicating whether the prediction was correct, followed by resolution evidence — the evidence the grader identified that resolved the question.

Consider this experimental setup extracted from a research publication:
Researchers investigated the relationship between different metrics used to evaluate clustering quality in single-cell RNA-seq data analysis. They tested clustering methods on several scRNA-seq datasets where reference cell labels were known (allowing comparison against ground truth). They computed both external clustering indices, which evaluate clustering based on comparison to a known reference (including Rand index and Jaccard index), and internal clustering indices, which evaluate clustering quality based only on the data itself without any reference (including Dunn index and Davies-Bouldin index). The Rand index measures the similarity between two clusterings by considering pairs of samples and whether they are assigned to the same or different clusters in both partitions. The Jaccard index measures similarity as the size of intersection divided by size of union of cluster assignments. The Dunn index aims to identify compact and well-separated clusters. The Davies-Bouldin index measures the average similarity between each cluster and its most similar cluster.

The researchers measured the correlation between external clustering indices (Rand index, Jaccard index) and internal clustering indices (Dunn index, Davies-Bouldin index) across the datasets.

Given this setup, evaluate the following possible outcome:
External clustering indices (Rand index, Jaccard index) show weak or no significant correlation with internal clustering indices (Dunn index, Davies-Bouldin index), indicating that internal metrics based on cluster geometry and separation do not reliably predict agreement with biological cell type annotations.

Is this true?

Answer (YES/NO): YES